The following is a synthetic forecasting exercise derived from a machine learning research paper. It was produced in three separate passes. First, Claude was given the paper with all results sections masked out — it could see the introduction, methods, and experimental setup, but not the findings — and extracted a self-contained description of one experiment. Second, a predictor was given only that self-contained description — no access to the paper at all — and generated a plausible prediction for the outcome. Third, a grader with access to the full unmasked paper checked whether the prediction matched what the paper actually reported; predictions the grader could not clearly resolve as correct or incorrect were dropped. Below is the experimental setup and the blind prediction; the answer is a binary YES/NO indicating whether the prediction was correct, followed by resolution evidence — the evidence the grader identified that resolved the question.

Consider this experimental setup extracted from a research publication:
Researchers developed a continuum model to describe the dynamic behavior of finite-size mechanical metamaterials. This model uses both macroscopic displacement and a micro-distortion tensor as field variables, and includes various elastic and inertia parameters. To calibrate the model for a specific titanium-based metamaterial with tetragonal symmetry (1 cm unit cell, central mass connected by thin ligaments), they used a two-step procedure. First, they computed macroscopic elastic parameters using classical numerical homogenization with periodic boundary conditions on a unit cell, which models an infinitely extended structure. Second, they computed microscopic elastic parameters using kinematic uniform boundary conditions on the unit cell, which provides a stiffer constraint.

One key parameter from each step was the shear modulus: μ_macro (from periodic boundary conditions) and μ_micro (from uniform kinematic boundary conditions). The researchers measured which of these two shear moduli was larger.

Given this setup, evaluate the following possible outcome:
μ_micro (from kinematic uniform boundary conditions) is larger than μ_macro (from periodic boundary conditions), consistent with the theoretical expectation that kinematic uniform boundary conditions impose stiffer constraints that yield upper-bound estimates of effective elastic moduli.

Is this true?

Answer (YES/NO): NO